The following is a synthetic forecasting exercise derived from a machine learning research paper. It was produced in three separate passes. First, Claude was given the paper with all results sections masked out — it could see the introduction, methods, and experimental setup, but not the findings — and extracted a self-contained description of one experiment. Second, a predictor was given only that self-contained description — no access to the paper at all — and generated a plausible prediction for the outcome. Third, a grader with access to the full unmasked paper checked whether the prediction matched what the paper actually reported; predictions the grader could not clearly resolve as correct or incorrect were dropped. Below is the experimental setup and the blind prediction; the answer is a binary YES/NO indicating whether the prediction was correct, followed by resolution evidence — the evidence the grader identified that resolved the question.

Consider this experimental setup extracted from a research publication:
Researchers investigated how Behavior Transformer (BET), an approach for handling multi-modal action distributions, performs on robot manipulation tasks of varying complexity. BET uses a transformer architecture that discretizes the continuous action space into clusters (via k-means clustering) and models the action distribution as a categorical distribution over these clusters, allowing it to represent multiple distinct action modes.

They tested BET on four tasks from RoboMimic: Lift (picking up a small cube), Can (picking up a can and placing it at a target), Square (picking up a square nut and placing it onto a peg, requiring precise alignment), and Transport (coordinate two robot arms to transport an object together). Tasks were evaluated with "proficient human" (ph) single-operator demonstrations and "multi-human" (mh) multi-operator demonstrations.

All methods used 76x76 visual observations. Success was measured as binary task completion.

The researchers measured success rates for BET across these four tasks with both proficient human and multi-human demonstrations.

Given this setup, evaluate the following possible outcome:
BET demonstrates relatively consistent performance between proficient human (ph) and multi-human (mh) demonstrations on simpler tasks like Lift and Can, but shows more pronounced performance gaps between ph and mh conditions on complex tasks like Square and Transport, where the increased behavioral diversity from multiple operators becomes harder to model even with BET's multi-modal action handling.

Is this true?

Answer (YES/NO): YES